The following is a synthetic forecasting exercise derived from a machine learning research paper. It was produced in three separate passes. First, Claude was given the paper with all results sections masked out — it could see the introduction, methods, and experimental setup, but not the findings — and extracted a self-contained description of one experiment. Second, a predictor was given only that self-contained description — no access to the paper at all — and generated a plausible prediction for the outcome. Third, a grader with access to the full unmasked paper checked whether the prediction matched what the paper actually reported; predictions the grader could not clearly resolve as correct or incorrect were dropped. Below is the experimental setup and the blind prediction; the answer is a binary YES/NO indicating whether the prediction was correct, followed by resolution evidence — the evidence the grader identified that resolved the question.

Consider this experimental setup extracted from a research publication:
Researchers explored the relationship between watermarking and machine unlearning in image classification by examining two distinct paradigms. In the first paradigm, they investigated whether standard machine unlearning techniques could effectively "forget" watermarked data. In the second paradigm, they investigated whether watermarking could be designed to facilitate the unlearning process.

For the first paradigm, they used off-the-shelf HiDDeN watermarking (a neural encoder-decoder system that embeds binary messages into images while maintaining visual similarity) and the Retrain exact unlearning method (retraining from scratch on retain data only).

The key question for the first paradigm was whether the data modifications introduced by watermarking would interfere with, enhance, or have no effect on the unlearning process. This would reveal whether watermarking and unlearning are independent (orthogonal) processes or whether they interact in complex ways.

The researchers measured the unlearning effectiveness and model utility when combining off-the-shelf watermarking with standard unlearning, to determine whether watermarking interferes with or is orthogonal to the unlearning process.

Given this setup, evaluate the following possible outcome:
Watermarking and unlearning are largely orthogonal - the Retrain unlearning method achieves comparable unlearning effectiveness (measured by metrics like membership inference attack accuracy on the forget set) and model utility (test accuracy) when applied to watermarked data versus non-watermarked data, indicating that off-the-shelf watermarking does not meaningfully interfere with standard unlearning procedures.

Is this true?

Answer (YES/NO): YES